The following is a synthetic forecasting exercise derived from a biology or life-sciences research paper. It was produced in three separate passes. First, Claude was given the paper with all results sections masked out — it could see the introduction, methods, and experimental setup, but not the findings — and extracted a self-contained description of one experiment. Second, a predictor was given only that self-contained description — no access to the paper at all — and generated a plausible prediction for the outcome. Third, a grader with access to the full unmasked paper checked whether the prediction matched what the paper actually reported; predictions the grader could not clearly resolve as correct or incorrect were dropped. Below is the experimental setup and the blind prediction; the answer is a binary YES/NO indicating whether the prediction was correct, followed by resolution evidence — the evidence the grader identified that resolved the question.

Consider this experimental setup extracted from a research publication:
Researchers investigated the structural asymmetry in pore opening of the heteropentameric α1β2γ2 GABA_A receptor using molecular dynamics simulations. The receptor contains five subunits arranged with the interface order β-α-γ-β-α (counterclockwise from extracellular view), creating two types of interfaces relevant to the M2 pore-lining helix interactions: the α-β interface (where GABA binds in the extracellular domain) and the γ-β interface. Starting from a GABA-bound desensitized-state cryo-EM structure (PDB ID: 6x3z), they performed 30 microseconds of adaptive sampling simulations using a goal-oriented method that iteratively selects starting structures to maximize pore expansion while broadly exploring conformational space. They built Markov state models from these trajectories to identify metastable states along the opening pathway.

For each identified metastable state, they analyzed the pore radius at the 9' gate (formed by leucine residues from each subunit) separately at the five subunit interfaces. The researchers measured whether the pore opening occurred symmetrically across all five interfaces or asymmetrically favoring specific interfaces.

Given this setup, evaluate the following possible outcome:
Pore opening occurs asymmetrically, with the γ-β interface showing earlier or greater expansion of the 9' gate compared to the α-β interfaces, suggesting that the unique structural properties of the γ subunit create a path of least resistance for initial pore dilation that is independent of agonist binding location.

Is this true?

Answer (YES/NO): NO